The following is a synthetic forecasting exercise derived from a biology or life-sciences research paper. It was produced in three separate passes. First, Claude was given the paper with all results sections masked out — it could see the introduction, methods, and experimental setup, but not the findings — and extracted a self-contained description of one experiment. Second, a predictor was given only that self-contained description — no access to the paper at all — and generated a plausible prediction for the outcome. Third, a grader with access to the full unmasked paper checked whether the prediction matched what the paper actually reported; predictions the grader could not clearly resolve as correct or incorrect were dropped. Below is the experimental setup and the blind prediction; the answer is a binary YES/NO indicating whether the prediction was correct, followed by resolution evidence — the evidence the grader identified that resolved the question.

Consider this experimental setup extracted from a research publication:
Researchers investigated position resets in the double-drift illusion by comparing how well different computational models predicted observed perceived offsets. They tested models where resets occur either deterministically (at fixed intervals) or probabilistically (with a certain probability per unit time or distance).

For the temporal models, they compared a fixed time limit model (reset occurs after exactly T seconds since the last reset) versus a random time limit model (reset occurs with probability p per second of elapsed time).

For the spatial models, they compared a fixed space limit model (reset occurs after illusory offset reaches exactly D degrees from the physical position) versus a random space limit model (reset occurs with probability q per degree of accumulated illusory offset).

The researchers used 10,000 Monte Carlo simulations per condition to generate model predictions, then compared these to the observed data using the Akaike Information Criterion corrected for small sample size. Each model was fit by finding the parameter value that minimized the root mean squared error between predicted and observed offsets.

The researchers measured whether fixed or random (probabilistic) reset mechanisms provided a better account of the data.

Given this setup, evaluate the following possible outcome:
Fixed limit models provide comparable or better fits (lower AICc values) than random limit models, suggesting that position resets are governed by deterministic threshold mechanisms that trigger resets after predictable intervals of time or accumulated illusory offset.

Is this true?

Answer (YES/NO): NO